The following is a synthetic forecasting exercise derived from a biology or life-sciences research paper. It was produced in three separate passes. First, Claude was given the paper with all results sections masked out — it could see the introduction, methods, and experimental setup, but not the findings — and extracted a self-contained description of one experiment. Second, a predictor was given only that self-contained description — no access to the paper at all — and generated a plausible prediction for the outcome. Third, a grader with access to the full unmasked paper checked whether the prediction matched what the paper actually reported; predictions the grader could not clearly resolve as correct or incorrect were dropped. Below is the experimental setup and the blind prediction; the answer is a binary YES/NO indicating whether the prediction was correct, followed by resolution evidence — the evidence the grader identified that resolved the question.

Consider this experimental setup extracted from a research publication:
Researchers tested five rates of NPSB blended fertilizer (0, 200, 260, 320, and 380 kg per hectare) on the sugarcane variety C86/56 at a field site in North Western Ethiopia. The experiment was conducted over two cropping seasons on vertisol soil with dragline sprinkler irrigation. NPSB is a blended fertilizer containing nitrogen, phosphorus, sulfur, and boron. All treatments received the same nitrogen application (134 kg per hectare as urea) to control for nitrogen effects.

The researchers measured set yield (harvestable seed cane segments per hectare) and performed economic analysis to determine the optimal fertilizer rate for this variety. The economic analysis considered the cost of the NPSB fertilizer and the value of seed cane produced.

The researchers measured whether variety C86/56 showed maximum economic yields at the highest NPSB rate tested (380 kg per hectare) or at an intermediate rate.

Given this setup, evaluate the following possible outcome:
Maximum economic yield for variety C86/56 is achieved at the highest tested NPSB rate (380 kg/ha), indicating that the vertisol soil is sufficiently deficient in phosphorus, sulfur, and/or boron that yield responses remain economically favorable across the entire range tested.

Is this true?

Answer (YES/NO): NO